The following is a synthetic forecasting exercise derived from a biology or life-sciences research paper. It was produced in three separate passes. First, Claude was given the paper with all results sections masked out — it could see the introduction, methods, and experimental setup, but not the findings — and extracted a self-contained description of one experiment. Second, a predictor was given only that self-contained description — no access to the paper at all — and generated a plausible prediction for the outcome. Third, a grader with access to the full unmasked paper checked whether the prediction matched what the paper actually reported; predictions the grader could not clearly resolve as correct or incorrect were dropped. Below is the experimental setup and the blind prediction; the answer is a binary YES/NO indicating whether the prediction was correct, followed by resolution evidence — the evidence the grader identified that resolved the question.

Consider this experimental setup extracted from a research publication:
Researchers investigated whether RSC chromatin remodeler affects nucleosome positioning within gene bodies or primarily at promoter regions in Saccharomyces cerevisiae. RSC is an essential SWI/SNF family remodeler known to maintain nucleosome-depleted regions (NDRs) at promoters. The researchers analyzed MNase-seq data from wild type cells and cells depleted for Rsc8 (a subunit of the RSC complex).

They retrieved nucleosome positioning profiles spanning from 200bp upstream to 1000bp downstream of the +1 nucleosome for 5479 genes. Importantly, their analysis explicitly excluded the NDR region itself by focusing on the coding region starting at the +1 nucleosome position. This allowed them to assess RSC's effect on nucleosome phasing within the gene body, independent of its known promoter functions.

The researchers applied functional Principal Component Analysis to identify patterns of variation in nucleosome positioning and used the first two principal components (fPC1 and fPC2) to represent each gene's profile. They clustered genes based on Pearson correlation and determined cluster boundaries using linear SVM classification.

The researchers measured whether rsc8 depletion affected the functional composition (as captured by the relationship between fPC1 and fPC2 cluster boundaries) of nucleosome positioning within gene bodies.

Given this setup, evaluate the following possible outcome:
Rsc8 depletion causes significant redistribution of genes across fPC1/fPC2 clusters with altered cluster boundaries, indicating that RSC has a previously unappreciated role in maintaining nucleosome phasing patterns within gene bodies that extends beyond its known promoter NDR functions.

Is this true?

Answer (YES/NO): YES